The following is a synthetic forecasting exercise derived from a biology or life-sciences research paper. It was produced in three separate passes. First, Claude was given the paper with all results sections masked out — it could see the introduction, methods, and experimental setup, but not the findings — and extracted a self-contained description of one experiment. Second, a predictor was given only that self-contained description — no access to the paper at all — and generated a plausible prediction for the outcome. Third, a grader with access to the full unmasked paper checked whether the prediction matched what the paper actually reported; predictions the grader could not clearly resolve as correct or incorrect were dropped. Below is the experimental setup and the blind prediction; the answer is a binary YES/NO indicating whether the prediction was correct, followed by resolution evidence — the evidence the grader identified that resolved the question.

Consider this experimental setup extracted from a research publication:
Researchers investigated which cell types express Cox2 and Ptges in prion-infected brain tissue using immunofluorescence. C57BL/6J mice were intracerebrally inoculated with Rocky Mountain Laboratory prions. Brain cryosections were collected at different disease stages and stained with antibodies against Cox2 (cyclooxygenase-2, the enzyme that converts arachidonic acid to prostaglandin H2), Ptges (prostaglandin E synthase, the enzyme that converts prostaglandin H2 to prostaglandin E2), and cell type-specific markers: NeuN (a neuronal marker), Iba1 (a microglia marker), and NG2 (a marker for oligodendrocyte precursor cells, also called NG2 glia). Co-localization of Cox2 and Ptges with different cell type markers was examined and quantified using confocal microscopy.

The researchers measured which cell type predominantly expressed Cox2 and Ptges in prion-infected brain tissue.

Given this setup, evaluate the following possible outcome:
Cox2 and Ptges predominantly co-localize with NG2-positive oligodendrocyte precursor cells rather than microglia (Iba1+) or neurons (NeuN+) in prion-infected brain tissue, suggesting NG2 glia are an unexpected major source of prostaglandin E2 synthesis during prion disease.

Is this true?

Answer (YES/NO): NO